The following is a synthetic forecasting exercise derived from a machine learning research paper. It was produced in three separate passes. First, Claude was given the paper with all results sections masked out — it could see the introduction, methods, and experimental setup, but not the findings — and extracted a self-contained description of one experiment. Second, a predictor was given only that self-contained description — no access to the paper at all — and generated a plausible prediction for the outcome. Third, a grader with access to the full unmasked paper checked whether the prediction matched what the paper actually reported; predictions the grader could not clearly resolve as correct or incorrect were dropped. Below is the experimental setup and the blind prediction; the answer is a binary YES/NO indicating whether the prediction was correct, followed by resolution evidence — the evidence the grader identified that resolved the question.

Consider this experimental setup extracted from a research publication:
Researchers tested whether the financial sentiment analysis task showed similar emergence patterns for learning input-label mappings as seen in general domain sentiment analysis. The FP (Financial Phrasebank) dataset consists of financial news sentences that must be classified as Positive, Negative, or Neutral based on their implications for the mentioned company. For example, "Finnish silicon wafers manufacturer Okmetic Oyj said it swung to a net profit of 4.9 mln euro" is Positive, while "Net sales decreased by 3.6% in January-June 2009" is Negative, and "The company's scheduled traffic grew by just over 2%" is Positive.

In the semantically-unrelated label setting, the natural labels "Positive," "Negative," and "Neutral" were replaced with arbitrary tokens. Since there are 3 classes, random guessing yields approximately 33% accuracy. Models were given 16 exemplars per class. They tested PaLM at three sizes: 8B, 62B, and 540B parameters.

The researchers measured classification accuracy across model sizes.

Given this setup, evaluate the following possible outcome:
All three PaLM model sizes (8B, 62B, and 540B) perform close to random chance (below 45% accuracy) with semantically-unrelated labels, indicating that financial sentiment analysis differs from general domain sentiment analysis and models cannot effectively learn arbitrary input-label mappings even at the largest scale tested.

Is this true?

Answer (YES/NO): NO